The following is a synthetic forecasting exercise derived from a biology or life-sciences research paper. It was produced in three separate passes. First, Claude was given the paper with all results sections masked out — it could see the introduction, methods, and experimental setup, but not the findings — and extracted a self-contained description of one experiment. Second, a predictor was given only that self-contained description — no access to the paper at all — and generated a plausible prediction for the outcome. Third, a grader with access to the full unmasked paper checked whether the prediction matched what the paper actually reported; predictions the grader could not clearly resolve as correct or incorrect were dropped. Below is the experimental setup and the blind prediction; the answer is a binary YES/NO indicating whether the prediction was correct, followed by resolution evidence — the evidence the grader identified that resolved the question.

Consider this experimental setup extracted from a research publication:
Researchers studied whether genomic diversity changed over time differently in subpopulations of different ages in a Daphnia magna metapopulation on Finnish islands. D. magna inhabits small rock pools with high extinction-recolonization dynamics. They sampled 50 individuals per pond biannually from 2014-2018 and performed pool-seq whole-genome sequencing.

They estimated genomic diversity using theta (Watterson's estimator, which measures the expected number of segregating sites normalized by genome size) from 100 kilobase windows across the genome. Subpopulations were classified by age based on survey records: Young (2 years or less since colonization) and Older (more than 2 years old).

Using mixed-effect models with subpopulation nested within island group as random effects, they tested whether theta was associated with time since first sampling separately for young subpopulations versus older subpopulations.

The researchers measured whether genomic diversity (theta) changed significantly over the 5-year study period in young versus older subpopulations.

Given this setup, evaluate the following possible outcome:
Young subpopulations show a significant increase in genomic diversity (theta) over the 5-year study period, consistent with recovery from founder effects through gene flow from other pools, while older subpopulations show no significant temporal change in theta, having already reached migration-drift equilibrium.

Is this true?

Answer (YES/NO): NO